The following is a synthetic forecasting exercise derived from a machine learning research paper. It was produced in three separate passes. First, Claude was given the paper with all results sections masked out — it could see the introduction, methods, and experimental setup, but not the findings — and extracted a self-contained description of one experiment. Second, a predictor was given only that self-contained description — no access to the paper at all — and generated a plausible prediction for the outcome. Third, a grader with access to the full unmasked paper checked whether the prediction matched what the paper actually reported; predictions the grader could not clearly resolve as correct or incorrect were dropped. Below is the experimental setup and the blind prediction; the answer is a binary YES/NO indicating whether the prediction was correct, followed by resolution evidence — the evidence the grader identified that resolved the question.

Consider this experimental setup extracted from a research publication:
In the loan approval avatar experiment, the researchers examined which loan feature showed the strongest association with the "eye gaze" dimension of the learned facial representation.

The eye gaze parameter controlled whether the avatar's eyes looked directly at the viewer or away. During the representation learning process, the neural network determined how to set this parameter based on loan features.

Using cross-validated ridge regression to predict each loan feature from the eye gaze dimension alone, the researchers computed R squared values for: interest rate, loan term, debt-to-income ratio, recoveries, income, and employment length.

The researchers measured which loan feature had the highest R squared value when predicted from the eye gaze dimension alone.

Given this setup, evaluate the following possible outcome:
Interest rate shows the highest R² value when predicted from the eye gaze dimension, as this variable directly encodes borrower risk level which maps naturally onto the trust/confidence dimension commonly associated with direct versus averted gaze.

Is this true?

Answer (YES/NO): NO